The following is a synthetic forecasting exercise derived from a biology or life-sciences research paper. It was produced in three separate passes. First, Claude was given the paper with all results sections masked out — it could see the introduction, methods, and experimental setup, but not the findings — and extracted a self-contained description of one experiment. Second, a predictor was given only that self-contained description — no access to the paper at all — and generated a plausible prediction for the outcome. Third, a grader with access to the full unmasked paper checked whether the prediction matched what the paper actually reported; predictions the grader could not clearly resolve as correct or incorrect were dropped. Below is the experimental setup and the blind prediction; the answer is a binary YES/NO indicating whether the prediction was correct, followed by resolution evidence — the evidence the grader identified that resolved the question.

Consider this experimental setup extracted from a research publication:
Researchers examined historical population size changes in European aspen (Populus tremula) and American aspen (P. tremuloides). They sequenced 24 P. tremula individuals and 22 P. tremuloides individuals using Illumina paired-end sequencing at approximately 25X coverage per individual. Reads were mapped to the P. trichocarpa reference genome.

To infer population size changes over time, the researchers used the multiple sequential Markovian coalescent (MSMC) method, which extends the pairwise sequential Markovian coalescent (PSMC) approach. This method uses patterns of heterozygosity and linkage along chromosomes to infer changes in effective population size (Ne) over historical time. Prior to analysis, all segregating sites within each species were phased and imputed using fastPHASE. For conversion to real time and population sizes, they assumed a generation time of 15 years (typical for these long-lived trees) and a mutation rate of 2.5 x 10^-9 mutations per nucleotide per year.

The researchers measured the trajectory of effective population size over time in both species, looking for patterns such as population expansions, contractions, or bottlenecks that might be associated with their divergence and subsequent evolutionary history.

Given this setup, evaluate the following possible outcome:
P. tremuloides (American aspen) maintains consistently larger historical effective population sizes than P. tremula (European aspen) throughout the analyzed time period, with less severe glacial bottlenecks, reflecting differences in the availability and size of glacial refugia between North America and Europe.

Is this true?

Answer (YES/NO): NO